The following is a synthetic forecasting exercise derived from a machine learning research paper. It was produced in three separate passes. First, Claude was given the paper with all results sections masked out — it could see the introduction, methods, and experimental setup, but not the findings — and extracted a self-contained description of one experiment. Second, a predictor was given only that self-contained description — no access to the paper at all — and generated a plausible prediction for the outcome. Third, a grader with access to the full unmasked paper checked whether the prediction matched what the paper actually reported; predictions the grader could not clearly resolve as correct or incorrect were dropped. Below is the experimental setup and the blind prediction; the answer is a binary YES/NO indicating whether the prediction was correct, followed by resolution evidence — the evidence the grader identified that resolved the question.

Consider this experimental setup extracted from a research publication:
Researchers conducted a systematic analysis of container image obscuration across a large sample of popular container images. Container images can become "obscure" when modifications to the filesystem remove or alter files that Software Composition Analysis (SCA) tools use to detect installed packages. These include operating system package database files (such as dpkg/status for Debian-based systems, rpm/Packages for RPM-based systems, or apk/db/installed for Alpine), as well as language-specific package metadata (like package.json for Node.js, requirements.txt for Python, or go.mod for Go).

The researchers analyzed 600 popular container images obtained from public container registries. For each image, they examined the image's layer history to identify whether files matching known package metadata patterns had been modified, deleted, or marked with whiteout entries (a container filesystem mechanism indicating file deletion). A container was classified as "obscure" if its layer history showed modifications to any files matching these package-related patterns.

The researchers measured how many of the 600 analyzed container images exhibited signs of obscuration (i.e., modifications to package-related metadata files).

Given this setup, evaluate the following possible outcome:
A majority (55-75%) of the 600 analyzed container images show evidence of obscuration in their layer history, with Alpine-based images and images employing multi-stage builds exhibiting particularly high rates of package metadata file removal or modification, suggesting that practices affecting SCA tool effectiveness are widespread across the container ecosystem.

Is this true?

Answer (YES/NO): NO